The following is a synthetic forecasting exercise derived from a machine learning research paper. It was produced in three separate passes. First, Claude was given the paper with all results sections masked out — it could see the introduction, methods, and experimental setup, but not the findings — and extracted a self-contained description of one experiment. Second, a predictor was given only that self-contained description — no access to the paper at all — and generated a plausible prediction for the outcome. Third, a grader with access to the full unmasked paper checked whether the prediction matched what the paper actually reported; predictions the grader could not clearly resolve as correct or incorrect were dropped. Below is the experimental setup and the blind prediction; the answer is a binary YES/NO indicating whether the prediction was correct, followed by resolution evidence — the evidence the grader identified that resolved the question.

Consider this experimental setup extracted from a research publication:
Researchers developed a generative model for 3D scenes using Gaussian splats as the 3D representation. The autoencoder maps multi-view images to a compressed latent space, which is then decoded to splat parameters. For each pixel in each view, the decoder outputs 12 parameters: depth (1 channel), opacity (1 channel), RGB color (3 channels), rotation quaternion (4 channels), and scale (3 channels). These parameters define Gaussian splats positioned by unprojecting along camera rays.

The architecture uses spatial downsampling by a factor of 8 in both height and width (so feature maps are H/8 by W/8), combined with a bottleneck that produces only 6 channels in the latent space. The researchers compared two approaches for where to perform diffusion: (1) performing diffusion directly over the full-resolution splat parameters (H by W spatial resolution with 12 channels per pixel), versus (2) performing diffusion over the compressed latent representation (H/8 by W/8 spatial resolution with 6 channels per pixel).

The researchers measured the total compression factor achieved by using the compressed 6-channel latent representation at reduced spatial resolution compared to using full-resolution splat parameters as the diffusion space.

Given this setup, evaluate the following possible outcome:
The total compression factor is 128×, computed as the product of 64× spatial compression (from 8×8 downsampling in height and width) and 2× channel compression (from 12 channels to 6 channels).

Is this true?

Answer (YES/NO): YES